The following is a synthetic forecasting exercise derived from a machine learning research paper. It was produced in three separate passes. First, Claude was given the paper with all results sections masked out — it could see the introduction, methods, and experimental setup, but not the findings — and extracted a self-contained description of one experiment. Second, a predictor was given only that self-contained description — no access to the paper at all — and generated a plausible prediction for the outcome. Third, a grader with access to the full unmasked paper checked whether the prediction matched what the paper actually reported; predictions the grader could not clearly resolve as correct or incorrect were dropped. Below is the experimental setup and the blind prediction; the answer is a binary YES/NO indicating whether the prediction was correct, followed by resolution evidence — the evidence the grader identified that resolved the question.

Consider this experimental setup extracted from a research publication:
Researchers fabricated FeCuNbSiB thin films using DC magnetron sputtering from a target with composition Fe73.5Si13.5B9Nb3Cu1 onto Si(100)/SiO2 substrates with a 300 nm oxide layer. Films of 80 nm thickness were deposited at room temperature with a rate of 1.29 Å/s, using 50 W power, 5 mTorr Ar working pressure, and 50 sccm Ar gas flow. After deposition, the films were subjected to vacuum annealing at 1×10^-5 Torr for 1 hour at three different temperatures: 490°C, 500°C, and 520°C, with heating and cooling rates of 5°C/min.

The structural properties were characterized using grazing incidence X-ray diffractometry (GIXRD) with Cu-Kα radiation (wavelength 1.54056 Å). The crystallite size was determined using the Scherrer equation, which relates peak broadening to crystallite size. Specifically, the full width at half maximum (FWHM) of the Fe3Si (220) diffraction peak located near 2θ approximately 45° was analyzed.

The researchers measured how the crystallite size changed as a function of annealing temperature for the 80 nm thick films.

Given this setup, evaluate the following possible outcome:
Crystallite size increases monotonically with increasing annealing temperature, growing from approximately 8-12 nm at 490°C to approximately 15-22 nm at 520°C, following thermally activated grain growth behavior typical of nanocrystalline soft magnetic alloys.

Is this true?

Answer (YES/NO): NO